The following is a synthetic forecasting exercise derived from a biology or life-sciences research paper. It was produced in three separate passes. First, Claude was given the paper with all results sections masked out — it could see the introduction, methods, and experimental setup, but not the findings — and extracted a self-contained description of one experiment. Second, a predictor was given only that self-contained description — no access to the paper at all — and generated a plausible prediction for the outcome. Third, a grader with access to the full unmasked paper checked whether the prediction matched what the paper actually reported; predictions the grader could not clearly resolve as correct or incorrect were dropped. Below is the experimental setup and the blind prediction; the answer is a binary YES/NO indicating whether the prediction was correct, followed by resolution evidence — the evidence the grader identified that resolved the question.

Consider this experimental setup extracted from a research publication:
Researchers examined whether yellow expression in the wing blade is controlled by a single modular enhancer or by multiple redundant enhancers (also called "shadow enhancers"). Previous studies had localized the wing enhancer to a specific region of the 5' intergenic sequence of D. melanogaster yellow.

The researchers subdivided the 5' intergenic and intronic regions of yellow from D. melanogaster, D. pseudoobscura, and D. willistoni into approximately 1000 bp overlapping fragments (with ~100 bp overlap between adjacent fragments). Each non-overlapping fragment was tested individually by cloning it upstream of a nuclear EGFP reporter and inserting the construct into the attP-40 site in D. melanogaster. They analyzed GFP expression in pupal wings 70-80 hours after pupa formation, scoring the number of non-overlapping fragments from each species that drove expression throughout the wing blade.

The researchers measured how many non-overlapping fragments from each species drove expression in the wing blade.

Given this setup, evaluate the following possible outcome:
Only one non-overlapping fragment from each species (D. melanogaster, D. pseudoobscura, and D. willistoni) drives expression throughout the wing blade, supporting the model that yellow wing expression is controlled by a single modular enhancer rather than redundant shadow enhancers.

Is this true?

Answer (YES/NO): NO